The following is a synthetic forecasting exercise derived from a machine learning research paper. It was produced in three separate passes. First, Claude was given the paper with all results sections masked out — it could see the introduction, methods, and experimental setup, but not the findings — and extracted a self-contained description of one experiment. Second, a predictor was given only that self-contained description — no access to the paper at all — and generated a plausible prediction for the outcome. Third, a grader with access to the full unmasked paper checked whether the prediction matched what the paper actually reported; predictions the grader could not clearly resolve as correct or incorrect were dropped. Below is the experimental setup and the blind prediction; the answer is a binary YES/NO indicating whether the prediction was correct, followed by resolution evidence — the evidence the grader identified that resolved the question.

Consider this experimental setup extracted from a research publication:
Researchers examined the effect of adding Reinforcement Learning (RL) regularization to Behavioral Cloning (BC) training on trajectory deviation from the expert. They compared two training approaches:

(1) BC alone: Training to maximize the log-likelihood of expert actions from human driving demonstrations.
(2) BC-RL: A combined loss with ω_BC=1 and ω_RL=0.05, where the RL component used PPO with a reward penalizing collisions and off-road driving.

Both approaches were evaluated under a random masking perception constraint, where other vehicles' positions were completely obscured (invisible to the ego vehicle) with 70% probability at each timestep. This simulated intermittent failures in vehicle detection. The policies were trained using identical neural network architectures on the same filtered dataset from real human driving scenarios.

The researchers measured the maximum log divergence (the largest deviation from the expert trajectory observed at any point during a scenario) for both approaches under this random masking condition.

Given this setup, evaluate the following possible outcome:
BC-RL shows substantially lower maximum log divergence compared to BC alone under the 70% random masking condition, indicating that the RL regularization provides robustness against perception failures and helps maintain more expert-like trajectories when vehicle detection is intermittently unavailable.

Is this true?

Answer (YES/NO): NO